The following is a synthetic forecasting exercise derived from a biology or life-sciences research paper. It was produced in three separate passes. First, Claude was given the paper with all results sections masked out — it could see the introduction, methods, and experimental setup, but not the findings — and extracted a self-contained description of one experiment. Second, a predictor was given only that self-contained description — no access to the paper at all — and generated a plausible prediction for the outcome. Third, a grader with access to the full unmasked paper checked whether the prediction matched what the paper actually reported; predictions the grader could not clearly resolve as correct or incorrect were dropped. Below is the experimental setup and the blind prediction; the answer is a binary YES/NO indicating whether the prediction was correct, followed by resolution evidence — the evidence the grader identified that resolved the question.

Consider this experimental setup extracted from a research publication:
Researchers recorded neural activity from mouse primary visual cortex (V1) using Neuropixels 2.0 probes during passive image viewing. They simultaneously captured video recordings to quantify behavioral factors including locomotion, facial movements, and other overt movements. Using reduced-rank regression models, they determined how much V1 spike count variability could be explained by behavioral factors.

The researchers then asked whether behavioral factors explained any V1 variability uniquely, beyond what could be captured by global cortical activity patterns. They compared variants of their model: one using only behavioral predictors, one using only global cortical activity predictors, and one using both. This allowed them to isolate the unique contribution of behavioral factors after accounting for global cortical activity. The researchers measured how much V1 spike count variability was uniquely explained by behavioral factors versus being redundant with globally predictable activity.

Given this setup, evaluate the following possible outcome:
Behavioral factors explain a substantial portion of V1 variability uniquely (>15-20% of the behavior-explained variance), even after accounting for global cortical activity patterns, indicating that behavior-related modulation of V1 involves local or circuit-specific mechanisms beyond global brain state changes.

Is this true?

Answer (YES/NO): NO